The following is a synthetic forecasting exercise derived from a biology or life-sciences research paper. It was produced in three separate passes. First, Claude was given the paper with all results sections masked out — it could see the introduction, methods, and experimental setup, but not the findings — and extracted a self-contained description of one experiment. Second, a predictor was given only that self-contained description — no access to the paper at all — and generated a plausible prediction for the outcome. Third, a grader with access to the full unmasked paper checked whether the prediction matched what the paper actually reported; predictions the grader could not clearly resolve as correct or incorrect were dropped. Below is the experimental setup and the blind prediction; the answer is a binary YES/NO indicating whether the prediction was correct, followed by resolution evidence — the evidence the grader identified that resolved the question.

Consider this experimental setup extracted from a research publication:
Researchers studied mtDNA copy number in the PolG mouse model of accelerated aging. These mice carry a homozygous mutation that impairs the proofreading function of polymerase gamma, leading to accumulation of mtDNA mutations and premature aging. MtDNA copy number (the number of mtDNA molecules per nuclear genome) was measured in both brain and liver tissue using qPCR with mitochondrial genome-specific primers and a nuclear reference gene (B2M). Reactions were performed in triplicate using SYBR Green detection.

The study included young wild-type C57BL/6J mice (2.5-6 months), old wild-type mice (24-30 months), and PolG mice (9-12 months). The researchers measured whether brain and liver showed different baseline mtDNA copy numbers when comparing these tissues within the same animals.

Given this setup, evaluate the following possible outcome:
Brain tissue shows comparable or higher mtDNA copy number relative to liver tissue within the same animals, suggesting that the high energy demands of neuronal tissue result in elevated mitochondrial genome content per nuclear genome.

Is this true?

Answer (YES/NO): NO